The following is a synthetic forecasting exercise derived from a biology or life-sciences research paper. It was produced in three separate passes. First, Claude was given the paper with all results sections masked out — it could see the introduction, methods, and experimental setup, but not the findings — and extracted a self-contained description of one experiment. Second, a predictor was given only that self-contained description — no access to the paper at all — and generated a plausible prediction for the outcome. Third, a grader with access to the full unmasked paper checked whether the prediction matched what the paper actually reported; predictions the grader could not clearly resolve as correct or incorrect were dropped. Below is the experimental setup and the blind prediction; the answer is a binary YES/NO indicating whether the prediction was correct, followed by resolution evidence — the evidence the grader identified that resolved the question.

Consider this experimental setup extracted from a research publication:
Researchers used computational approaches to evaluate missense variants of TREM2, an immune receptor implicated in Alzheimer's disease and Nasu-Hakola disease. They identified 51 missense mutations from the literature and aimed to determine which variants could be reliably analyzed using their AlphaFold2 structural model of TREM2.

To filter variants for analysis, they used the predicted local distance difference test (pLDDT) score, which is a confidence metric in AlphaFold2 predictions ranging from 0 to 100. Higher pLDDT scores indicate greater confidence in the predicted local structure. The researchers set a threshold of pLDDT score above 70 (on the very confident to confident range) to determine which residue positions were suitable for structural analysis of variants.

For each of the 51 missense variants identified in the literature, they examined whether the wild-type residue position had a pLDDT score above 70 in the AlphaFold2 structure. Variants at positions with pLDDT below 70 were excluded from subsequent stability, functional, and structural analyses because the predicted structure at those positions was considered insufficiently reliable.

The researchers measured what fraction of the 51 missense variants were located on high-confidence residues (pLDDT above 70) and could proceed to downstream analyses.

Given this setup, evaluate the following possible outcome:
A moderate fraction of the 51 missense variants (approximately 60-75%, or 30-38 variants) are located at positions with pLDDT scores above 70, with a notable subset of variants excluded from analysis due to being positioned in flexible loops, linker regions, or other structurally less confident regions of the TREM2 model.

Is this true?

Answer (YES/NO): YES